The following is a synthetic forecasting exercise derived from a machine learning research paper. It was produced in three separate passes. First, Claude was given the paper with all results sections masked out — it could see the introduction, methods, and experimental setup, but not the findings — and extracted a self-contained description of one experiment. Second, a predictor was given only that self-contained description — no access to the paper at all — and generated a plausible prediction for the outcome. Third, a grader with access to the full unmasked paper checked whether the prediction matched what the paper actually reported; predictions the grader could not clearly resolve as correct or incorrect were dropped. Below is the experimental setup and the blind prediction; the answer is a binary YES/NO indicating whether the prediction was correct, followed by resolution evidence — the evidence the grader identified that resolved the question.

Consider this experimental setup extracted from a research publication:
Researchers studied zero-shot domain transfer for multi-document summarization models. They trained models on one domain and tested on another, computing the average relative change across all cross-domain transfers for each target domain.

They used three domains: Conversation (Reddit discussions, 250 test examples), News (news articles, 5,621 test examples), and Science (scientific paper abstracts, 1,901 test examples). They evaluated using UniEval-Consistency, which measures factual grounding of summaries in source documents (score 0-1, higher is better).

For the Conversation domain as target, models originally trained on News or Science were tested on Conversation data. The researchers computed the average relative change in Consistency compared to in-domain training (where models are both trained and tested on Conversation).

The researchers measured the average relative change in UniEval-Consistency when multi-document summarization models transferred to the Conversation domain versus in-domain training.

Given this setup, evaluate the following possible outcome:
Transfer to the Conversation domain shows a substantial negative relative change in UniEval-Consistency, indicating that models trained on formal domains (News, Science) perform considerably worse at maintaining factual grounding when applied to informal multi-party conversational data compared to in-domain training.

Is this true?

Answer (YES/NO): NO